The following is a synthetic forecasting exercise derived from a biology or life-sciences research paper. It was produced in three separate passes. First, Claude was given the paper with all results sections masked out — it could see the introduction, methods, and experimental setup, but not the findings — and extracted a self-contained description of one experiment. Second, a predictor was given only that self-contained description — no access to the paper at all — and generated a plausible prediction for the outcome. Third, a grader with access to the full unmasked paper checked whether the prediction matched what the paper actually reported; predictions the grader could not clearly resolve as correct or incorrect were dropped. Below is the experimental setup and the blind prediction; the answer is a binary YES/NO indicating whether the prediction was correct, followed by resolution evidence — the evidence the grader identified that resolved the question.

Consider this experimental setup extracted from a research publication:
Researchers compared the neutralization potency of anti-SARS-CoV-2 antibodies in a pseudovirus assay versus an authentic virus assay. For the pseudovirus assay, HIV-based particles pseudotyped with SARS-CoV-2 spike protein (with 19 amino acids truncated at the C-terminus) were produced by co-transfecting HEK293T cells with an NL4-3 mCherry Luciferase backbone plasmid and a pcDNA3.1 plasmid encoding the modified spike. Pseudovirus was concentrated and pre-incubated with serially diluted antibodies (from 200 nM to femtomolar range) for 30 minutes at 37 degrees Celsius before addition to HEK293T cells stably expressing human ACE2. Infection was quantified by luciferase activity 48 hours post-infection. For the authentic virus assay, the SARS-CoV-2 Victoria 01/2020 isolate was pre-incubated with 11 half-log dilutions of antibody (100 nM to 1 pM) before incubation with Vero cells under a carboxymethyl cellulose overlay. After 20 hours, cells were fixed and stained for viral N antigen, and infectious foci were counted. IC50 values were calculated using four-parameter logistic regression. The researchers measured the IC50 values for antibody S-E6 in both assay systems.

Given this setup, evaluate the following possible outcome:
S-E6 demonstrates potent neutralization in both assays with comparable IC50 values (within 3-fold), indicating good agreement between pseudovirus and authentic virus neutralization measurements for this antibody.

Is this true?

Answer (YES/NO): NO